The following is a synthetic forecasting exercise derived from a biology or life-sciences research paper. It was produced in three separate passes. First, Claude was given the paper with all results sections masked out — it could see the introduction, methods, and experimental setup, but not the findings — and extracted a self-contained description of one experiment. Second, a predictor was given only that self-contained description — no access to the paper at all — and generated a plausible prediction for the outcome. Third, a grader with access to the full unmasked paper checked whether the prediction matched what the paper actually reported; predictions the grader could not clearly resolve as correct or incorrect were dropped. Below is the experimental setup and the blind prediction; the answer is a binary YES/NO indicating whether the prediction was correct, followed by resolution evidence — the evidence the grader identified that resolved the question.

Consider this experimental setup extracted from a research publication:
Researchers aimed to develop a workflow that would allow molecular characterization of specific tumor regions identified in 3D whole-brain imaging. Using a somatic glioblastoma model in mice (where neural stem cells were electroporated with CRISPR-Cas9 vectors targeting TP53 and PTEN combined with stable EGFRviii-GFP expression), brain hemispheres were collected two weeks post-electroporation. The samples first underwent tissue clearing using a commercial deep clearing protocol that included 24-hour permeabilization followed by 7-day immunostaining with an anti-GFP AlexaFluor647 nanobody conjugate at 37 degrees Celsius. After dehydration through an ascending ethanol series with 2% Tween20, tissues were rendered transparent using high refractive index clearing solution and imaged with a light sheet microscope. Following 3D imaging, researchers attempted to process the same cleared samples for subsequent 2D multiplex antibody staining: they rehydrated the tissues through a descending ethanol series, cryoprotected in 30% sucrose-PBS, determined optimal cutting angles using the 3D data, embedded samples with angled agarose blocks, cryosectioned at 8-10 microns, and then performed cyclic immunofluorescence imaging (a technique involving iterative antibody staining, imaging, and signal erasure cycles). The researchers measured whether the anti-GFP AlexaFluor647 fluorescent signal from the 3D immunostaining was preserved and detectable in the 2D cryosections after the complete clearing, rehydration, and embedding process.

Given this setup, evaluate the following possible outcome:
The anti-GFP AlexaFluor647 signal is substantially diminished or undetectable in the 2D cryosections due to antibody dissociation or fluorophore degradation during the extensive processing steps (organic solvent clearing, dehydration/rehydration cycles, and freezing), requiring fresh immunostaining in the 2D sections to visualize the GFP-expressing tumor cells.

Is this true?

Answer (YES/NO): NO